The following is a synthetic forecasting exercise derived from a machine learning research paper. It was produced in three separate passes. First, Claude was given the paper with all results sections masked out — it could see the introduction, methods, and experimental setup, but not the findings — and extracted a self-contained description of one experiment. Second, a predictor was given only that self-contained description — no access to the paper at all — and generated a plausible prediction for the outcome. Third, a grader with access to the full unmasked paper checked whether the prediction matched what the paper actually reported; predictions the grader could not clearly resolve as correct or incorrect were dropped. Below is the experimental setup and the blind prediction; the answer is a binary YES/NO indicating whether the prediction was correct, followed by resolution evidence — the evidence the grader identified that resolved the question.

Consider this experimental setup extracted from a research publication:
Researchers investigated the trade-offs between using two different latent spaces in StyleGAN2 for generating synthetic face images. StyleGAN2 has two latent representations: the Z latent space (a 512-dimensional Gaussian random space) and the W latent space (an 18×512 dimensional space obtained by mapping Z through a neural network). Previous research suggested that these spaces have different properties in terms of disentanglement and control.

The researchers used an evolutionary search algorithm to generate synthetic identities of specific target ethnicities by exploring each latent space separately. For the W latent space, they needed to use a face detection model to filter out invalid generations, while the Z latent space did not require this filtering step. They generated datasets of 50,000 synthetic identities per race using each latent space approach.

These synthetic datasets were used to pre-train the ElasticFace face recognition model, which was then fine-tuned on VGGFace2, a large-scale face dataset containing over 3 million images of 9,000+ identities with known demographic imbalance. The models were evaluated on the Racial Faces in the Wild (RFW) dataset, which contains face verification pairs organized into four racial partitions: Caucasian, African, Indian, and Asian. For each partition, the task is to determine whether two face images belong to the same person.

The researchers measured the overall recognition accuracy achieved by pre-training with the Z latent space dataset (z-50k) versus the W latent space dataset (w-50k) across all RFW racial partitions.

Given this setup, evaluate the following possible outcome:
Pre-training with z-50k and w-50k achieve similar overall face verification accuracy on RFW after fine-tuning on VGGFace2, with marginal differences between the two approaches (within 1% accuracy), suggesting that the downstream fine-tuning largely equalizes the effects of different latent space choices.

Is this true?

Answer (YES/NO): NO